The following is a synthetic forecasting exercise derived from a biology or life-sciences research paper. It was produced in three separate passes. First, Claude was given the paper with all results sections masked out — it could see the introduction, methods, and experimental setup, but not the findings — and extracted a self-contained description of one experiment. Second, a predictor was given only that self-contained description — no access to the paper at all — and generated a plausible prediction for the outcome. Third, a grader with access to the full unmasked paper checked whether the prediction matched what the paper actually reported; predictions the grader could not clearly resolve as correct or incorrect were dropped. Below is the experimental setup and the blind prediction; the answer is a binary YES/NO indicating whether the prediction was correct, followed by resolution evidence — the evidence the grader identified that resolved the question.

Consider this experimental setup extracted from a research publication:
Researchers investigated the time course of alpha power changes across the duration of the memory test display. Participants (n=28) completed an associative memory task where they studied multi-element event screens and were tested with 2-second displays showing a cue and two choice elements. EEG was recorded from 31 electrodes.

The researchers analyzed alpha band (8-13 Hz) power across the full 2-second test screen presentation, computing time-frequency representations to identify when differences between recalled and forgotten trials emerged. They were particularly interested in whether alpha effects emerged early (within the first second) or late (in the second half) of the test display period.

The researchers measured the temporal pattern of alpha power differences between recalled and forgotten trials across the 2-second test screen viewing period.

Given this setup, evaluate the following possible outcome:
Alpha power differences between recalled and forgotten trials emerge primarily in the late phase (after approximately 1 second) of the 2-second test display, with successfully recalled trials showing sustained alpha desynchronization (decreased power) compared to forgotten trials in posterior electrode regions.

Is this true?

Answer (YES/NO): NO